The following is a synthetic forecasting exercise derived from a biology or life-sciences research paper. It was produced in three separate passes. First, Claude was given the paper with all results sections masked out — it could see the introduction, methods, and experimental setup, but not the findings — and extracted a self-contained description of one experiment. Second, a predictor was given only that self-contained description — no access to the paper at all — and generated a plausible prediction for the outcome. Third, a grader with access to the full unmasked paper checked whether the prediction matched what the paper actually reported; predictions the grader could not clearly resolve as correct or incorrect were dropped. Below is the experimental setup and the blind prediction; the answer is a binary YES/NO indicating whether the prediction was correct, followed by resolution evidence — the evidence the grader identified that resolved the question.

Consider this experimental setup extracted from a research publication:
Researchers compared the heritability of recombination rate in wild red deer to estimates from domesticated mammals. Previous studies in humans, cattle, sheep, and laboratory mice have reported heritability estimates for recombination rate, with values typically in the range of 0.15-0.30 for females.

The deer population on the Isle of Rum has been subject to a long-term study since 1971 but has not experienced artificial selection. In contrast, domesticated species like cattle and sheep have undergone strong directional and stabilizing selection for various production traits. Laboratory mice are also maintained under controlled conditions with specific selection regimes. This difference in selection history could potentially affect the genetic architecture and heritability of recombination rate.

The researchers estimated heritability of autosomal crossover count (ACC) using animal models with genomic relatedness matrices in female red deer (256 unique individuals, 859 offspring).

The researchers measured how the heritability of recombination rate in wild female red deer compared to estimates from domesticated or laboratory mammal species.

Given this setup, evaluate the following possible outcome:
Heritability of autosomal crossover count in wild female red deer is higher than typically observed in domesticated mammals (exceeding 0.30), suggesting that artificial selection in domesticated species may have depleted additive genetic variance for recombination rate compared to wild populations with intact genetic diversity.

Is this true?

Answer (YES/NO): NO